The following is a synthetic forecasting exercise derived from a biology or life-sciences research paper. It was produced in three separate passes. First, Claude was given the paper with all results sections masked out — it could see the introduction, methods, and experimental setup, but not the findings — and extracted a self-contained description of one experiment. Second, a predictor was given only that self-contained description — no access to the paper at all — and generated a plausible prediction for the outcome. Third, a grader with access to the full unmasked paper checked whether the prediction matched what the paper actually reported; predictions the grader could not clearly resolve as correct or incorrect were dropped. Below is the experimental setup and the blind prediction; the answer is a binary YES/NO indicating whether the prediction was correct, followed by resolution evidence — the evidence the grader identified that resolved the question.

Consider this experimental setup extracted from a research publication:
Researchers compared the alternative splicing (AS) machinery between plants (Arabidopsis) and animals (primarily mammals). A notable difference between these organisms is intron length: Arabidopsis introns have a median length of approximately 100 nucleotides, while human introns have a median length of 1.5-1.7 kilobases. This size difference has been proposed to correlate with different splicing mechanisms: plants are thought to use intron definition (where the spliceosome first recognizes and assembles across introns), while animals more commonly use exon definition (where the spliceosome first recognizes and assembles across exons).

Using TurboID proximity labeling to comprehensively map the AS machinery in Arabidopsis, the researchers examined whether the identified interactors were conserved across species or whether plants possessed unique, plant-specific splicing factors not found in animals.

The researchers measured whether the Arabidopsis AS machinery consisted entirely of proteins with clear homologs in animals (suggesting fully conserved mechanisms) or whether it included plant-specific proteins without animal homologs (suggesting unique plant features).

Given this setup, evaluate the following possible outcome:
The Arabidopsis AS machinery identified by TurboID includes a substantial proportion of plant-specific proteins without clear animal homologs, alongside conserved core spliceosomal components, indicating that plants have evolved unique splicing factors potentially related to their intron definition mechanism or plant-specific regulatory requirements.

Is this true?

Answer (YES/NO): NO